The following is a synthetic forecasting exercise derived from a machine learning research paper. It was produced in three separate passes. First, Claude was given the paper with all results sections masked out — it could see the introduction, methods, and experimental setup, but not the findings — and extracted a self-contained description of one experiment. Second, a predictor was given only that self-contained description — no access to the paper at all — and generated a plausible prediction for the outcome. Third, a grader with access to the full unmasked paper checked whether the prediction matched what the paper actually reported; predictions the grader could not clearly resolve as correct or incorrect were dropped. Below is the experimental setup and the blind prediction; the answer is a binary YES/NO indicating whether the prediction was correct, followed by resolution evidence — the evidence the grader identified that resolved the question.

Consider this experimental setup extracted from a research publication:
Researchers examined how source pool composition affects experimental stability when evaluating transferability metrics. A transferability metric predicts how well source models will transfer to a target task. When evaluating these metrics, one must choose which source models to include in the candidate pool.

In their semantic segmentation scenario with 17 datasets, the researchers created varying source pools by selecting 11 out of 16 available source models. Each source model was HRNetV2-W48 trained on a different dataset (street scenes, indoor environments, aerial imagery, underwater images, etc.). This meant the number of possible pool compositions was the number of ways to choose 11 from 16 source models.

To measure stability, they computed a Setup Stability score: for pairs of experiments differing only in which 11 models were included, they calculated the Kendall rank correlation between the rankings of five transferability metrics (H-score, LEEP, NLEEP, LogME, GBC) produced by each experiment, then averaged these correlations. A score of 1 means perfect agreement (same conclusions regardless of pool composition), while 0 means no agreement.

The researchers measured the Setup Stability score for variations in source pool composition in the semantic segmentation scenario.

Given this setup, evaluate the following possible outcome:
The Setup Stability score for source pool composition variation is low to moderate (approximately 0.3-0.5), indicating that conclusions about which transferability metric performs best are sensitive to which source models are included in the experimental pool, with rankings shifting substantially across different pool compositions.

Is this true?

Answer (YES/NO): NO